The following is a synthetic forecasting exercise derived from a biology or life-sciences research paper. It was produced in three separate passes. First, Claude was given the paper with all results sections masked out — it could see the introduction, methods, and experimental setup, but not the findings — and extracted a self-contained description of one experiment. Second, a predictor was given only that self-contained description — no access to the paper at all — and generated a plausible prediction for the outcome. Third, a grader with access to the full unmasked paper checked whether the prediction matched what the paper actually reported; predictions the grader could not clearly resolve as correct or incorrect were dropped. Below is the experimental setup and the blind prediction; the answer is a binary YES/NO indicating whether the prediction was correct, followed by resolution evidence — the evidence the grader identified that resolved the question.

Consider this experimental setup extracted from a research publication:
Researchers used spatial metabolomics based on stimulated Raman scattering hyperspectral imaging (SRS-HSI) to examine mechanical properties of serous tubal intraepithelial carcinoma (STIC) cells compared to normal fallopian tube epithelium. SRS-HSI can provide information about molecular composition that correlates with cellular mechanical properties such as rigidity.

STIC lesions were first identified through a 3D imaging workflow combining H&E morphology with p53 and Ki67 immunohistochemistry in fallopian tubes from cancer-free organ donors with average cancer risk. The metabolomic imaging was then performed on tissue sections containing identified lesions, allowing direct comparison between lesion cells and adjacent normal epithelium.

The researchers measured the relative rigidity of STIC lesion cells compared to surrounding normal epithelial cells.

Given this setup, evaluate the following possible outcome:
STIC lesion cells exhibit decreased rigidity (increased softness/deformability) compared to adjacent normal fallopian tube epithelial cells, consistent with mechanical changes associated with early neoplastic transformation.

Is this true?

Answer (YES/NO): NO